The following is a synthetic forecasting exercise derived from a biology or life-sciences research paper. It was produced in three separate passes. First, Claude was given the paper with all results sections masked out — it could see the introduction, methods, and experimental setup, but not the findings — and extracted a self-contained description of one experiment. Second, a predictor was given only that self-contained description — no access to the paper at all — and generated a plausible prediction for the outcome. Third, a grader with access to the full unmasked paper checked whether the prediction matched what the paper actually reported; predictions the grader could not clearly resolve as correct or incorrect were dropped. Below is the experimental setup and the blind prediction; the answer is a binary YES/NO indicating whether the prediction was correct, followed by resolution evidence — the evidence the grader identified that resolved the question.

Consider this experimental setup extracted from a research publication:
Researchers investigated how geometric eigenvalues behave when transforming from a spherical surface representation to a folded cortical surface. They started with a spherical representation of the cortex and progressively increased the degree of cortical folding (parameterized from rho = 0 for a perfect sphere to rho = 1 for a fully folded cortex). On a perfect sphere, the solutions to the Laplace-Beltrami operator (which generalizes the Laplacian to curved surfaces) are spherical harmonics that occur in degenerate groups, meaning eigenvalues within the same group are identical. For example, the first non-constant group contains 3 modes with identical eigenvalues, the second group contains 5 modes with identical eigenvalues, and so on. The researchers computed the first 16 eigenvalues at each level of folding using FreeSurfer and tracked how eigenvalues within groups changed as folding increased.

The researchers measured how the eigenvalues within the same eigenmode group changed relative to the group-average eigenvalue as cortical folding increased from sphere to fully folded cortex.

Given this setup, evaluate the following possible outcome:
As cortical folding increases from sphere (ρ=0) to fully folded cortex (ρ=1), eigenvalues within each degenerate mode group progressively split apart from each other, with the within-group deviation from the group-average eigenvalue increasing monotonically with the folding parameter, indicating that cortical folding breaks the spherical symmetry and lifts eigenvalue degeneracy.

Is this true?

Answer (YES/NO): YES